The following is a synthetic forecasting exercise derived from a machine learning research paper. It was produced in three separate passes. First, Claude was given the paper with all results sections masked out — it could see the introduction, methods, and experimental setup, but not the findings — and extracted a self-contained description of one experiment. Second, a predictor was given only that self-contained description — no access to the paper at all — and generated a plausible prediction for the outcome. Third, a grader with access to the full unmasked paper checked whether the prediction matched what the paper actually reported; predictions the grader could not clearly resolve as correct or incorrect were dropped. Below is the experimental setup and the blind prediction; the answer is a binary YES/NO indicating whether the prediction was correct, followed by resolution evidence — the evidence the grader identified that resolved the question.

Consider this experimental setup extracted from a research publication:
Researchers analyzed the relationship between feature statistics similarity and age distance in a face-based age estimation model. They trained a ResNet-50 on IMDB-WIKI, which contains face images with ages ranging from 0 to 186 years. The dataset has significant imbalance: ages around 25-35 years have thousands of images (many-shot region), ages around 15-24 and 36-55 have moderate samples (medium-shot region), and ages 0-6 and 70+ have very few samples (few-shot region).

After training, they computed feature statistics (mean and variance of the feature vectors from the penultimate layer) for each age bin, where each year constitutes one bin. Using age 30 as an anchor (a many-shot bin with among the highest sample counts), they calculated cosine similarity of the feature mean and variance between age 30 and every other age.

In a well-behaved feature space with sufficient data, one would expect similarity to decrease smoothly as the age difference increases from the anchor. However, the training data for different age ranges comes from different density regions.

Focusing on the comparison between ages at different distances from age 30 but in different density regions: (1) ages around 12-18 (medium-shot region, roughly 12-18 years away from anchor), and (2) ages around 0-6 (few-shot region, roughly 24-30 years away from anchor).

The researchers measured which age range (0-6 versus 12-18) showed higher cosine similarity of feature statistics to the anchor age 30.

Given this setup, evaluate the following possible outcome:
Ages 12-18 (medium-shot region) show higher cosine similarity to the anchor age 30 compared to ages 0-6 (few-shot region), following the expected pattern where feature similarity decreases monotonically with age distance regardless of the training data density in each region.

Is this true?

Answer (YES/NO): NO